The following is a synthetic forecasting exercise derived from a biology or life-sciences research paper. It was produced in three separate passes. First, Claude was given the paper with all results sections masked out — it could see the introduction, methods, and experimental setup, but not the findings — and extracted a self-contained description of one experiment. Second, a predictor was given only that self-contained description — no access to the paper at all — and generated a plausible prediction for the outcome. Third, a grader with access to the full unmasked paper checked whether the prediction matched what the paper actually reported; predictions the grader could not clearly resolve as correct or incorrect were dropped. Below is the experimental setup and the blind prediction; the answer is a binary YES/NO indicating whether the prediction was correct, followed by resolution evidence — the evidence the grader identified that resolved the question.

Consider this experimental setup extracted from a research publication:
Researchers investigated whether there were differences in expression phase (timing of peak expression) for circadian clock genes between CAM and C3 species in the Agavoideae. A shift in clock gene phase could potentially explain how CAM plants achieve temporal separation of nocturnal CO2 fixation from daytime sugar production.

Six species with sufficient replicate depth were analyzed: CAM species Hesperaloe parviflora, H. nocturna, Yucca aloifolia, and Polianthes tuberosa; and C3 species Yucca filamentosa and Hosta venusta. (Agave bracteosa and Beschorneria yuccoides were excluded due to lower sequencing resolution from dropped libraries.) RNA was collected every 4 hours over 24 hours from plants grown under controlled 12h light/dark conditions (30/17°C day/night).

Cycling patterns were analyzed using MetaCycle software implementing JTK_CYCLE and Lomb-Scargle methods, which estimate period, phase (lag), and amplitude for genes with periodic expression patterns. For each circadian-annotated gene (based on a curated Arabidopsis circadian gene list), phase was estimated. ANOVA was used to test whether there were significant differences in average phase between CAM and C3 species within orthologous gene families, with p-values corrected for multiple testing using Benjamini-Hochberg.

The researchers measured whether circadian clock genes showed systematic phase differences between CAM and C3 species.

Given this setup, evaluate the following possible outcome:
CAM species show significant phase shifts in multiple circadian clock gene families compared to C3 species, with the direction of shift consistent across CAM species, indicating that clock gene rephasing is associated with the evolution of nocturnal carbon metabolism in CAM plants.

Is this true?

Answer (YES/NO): NO